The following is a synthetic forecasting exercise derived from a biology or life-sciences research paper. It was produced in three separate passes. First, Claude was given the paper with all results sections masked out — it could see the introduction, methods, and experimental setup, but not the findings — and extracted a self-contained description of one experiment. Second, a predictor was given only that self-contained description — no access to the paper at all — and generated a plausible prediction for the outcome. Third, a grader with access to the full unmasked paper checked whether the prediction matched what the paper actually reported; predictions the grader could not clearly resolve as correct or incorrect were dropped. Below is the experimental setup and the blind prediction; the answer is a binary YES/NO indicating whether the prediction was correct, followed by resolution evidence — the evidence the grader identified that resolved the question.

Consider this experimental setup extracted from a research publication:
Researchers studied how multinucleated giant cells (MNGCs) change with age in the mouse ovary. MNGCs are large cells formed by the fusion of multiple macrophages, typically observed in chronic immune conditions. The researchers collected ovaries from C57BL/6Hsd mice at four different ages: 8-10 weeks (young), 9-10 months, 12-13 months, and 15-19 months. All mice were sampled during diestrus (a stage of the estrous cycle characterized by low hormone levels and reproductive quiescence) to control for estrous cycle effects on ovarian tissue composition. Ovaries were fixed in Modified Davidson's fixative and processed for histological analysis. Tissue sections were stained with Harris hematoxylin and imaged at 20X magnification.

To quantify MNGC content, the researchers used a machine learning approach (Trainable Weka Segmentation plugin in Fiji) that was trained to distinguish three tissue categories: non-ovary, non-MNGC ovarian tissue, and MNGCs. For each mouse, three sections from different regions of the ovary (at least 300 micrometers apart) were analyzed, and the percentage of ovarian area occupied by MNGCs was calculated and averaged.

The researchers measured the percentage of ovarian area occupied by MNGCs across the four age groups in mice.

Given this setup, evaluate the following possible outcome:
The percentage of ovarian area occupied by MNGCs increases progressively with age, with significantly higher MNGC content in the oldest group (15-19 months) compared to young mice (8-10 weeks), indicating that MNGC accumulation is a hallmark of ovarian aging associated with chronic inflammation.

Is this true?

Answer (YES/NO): YES